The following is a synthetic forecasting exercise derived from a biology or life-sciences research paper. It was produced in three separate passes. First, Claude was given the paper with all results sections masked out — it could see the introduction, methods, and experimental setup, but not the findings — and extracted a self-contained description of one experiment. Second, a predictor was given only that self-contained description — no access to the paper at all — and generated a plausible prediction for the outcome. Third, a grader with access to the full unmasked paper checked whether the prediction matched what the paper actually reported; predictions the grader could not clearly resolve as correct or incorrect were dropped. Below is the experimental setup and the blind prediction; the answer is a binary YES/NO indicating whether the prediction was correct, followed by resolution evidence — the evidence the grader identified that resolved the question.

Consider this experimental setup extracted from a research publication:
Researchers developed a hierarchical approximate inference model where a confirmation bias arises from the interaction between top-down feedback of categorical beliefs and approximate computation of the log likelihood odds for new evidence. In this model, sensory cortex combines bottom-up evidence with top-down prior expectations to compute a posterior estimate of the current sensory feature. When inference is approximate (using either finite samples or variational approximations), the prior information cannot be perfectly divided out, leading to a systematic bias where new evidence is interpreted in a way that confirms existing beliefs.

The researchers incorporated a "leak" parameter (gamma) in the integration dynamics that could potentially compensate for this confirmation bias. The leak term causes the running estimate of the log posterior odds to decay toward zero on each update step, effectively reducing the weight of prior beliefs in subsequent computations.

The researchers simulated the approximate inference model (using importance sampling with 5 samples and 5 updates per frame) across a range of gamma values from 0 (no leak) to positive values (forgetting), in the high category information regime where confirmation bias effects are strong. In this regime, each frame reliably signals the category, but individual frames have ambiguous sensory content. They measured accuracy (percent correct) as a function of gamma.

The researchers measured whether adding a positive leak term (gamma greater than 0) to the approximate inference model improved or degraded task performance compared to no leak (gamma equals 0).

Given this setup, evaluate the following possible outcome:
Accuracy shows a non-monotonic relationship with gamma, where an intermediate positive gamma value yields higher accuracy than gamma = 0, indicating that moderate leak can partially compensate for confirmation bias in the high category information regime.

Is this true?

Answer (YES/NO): YES